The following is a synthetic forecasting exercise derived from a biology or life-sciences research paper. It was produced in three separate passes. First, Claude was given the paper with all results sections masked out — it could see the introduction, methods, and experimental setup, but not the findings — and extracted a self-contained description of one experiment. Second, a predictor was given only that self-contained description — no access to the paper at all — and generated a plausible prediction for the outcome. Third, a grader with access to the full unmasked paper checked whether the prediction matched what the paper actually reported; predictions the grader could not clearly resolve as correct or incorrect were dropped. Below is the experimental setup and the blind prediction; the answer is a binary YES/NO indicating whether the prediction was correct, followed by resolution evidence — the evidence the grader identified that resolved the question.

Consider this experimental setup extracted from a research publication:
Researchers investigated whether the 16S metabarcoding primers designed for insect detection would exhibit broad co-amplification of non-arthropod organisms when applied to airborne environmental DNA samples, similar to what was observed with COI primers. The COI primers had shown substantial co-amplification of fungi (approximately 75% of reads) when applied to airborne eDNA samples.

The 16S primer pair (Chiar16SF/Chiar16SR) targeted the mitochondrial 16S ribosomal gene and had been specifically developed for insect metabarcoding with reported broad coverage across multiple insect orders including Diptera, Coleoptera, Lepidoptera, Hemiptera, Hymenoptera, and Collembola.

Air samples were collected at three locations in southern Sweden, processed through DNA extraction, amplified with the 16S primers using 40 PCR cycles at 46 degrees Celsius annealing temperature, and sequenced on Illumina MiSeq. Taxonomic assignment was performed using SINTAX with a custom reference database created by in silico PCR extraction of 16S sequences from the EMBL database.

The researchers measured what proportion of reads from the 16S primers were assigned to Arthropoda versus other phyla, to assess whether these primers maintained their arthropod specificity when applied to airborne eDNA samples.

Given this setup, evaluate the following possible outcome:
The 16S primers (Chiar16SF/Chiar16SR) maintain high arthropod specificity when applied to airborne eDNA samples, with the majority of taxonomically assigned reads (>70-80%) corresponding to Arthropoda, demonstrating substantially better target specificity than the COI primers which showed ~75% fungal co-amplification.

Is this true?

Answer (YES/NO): YES